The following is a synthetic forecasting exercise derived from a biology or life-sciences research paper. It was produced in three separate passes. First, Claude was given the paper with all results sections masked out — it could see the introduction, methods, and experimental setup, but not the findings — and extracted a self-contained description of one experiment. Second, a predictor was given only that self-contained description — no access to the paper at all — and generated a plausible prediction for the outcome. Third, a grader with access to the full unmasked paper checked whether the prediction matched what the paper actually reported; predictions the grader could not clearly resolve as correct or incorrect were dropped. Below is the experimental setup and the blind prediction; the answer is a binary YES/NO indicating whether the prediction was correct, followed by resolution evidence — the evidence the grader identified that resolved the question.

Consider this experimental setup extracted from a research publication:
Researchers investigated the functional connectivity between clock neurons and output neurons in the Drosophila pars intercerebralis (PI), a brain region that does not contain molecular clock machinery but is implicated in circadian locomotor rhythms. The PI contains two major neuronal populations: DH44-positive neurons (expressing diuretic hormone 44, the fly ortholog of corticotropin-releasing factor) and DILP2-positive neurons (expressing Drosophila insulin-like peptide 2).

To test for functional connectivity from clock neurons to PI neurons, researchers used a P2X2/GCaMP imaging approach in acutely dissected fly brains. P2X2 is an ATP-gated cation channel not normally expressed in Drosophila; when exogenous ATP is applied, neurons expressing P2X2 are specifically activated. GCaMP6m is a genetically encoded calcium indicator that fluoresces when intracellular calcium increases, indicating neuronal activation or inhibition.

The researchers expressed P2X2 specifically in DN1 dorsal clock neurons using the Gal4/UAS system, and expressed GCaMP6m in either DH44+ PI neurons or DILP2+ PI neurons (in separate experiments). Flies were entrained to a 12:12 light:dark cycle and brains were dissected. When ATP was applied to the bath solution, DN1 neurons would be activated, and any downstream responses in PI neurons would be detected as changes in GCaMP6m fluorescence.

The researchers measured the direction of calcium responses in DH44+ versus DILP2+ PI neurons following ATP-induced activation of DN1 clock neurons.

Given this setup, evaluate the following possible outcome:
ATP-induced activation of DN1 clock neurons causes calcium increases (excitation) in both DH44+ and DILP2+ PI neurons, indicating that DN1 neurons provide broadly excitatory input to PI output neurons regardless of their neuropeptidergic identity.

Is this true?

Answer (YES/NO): NO